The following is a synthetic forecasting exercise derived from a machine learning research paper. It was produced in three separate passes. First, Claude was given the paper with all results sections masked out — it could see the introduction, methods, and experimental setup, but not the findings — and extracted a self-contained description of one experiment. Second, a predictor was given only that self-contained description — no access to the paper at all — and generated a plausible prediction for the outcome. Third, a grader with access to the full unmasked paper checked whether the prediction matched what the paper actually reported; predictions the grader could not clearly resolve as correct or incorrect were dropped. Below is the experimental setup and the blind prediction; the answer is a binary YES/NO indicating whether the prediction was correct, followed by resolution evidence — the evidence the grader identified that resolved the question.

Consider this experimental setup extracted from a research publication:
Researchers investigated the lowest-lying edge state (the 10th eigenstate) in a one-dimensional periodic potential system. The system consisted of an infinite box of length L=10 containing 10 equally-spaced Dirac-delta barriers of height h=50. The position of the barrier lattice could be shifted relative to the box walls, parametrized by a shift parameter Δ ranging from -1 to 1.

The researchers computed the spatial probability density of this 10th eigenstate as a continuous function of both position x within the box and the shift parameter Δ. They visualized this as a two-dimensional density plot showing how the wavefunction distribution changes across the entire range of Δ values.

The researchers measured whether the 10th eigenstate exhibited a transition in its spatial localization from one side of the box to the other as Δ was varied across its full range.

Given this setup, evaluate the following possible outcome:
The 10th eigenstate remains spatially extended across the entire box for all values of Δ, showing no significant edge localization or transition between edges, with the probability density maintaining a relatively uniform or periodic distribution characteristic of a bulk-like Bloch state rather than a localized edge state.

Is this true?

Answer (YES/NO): NO